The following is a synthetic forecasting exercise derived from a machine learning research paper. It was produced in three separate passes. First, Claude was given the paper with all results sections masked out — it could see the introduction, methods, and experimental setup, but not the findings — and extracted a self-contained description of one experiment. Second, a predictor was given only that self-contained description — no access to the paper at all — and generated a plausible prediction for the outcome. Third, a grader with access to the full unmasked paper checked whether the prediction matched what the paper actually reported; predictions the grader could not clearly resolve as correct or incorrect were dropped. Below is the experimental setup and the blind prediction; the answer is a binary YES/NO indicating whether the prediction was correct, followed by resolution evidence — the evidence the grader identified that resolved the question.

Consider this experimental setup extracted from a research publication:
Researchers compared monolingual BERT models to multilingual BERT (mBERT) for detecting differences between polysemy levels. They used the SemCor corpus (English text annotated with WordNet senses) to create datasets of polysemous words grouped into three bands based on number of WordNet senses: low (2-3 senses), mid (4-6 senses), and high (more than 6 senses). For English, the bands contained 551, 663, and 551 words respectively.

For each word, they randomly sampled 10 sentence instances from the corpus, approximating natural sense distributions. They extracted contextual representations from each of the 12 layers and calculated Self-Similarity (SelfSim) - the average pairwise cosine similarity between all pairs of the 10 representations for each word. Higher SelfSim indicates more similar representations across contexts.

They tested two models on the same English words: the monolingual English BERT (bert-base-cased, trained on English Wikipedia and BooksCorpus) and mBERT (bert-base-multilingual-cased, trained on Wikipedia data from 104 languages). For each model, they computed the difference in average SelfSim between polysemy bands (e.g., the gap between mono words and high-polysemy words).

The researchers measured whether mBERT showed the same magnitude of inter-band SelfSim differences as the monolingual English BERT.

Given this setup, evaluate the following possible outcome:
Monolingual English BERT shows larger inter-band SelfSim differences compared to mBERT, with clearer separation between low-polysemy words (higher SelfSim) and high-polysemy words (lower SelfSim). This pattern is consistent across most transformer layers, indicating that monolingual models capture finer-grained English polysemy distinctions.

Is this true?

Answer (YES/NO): YES